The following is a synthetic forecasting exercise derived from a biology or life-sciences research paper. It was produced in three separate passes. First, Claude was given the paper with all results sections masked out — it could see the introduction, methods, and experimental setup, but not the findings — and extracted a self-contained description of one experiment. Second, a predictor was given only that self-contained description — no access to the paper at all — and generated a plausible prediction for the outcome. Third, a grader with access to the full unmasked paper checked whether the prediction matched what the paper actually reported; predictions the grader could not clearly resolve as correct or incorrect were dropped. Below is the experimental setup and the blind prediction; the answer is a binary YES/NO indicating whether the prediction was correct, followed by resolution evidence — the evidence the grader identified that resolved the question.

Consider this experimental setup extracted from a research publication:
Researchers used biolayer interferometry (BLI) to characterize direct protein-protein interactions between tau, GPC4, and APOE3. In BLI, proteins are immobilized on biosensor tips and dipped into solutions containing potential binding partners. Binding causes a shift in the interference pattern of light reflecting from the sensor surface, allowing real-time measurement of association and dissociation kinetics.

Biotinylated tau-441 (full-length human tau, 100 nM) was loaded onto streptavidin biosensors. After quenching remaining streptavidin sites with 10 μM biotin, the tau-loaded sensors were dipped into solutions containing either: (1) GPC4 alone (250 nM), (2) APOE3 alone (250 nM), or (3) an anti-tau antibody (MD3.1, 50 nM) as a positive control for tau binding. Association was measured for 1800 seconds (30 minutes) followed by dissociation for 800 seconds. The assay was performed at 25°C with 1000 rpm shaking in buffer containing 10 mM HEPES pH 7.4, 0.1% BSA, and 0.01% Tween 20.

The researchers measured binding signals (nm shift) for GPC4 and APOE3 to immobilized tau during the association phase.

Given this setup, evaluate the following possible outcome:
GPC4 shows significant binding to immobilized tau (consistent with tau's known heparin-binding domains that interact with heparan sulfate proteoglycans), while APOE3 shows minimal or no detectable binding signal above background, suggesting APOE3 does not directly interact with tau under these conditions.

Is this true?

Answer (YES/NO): NO